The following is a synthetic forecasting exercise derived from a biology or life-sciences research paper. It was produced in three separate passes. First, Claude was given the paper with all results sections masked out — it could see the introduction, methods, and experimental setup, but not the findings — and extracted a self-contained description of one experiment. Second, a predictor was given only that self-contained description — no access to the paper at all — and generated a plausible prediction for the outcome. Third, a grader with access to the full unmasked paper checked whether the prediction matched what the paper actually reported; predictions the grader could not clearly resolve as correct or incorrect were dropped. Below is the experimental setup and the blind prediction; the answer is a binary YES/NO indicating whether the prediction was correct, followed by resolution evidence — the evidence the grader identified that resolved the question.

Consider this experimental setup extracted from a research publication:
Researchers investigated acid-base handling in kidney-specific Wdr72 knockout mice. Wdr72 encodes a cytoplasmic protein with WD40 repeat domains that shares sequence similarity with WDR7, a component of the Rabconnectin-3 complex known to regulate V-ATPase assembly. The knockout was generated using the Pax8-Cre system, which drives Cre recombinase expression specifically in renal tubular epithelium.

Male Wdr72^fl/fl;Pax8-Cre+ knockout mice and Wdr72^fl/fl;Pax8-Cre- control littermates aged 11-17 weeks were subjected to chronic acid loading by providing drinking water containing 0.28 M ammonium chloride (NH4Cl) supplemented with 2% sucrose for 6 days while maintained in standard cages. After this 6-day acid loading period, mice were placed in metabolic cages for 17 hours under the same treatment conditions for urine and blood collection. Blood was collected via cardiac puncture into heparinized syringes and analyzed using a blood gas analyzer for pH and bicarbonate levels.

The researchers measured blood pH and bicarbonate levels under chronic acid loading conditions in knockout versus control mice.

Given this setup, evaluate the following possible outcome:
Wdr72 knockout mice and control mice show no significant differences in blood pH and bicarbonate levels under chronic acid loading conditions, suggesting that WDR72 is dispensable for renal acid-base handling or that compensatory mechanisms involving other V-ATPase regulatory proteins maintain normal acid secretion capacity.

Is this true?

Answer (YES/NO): NO